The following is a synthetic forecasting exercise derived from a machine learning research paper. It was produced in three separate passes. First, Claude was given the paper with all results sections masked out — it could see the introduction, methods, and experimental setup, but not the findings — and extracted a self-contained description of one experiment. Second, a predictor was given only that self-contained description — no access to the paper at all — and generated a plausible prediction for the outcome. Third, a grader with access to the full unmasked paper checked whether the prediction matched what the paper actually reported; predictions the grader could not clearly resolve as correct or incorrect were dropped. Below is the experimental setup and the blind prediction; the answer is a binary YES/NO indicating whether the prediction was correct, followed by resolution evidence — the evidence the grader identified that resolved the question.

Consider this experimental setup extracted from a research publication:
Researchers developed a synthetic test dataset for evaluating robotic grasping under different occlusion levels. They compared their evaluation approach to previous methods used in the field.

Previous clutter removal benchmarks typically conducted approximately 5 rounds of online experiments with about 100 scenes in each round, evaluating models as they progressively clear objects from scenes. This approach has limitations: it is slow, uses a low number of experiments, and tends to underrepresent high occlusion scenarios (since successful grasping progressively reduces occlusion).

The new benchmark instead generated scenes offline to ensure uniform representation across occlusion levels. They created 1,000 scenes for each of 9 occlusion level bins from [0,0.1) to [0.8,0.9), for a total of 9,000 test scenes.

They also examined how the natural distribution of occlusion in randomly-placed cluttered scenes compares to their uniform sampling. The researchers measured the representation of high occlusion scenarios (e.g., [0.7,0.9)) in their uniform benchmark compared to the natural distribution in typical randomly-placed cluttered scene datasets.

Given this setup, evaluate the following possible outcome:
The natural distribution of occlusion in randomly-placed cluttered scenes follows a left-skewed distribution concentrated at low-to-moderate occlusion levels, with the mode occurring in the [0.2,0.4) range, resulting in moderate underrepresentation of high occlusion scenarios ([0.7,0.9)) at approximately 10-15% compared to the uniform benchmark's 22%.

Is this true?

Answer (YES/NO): NO